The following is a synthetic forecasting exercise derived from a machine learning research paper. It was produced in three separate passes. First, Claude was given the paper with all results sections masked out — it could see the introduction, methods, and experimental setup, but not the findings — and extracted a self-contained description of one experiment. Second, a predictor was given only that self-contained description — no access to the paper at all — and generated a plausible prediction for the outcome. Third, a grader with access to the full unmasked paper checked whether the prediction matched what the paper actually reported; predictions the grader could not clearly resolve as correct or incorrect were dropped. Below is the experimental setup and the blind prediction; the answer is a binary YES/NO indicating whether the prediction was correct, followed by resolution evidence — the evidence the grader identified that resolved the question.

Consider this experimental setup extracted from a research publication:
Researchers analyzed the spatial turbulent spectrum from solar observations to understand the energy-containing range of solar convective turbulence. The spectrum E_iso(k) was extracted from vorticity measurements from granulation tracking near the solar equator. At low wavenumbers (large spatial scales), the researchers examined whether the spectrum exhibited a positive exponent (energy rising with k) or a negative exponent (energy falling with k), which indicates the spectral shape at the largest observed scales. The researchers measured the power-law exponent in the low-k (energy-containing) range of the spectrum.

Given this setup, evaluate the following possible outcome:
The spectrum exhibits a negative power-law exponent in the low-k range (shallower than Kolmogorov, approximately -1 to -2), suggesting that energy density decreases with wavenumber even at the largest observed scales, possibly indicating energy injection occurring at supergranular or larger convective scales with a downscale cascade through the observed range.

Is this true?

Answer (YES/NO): NO